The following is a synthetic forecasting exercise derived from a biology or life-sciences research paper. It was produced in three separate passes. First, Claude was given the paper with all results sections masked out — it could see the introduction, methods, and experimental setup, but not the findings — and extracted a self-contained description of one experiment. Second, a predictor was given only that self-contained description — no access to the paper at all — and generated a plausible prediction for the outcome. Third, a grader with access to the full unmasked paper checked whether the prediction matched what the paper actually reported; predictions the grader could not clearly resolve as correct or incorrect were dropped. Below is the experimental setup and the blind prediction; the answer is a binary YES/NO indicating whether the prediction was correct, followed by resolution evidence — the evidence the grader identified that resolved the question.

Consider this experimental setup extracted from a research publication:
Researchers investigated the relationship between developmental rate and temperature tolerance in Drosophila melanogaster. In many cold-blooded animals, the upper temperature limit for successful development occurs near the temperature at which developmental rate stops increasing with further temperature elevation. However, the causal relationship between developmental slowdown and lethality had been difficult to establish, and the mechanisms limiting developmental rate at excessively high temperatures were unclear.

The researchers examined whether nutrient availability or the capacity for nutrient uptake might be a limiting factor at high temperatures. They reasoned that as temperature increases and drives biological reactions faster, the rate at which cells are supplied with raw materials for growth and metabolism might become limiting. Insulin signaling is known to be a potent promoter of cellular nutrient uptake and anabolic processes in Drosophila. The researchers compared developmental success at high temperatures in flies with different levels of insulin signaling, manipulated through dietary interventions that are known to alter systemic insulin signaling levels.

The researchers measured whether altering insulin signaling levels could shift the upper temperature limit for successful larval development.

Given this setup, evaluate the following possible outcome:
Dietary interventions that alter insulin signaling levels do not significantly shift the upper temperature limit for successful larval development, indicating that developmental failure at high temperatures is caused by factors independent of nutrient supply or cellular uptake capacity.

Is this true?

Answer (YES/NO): NO